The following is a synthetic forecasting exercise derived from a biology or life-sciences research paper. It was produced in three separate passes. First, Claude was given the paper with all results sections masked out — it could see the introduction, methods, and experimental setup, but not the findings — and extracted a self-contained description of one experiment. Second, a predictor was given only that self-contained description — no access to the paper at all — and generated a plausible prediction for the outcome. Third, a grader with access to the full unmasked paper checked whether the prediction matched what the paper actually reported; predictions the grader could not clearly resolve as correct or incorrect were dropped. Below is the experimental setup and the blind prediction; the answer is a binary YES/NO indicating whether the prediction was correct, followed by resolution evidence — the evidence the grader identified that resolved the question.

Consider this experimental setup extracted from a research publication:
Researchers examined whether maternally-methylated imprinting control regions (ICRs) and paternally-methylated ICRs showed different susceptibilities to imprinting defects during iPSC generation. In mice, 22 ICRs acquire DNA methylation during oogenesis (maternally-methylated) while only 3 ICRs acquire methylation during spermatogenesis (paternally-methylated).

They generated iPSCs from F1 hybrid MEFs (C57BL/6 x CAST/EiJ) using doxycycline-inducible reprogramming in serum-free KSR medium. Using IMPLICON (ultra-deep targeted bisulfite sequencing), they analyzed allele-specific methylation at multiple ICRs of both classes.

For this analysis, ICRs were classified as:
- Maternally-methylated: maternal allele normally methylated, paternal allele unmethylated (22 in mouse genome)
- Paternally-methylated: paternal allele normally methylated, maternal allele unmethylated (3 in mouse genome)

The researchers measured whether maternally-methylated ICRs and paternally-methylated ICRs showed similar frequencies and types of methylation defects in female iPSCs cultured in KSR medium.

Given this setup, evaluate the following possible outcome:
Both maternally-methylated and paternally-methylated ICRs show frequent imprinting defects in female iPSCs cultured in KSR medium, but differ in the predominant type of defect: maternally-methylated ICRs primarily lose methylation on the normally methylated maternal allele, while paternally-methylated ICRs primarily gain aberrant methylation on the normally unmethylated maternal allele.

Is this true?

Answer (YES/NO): NO